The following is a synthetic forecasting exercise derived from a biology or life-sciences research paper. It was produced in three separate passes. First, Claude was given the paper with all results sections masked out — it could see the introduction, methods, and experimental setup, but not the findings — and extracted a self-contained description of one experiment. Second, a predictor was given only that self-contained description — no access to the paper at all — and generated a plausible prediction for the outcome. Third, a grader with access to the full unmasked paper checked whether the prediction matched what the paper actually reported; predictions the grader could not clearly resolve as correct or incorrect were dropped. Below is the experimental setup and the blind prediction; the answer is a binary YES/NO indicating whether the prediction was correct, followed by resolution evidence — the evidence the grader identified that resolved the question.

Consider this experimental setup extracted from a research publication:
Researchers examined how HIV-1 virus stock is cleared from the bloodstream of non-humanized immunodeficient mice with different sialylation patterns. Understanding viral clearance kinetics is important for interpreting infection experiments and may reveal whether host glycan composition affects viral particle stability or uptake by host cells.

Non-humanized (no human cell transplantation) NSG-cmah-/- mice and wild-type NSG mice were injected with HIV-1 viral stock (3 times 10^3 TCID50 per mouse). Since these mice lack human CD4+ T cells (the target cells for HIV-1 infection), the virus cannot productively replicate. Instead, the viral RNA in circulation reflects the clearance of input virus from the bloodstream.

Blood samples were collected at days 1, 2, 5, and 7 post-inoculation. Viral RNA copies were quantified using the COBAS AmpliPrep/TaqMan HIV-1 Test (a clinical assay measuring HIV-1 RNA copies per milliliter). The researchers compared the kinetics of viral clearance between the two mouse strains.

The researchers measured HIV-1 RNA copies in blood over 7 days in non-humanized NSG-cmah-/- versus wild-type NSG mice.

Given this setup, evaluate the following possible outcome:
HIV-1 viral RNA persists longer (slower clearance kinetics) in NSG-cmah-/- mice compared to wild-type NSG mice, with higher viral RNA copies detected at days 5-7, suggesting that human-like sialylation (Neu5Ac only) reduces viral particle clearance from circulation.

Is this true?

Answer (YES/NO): NO